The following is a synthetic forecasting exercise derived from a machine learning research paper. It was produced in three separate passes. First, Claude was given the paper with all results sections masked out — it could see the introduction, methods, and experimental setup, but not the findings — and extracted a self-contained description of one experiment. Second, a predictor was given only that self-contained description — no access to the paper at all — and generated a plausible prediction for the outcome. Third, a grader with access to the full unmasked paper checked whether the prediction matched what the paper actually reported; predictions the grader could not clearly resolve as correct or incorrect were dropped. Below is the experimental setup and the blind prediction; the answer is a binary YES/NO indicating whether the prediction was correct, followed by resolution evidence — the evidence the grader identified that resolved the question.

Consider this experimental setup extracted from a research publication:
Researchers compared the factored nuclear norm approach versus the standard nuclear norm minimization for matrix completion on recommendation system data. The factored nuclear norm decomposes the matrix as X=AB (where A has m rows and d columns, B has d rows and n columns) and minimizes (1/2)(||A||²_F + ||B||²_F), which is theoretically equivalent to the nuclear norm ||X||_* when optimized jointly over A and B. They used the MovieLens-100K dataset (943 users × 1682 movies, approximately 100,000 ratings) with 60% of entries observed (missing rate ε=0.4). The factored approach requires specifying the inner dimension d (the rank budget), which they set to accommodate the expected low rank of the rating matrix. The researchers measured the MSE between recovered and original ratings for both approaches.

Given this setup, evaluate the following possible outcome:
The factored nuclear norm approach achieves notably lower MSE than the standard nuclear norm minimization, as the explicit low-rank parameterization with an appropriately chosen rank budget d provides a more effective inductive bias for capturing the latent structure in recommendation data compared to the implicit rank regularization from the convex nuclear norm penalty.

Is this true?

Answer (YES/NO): NO